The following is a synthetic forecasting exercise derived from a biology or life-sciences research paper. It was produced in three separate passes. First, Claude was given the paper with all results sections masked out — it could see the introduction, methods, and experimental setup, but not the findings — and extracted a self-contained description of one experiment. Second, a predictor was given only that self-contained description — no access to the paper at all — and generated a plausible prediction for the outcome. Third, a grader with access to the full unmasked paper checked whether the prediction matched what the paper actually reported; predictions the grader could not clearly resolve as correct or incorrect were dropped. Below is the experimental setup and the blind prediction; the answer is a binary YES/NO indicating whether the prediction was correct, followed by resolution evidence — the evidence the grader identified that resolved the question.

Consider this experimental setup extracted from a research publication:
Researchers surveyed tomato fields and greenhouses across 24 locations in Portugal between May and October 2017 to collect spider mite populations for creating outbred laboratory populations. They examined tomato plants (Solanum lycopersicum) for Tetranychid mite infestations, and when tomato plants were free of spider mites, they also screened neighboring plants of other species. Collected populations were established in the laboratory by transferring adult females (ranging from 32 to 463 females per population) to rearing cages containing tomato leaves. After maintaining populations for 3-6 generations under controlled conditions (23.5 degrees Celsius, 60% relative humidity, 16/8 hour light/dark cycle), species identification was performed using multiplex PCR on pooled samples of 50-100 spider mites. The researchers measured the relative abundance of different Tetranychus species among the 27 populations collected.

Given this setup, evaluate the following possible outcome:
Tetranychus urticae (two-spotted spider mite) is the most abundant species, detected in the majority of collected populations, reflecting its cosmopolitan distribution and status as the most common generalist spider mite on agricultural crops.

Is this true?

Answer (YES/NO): NO